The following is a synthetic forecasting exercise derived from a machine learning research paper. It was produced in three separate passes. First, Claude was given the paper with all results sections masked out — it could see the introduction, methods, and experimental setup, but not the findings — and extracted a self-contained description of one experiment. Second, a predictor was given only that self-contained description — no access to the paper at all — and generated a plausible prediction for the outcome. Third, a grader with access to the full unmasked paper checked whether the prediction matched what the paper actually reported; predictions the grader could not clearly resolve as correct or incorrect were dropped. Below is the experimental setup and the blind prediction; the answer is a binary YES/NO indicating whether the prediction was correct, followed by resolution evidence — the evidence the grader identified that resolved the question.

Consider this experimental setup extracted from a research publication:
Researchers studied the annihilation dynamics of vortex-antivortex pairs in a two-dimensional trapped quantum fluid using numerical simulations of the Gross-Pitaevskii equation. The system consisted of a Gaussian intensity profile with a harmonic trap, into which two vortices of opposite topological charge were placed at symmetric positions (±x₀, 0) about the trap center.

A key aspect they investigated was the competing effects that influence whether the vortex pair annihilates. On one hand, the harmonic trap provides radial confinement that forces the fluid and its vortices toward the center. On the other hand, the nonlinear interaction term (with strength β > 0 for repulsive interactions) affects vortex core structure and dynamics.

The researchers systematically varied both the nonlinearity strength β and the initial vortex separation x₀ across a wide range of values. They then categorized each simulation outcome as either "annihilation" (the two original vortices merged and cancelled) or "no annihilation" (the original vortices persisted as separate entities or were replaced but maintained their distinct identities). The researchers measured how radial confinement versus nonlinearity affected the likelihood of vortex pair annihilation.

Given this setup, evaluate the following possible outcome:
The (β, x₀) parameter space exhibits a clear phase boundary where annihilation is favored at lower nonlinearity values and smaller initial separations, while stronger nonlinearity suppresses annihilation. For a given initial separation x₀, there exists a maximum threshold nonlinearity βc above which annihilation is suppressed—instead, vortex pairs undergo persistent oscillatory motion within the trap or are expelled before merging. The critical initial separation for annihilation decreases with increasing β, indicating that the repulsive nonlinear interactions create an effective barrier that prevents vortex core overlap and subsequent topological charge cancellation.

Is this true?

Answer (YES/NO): NO